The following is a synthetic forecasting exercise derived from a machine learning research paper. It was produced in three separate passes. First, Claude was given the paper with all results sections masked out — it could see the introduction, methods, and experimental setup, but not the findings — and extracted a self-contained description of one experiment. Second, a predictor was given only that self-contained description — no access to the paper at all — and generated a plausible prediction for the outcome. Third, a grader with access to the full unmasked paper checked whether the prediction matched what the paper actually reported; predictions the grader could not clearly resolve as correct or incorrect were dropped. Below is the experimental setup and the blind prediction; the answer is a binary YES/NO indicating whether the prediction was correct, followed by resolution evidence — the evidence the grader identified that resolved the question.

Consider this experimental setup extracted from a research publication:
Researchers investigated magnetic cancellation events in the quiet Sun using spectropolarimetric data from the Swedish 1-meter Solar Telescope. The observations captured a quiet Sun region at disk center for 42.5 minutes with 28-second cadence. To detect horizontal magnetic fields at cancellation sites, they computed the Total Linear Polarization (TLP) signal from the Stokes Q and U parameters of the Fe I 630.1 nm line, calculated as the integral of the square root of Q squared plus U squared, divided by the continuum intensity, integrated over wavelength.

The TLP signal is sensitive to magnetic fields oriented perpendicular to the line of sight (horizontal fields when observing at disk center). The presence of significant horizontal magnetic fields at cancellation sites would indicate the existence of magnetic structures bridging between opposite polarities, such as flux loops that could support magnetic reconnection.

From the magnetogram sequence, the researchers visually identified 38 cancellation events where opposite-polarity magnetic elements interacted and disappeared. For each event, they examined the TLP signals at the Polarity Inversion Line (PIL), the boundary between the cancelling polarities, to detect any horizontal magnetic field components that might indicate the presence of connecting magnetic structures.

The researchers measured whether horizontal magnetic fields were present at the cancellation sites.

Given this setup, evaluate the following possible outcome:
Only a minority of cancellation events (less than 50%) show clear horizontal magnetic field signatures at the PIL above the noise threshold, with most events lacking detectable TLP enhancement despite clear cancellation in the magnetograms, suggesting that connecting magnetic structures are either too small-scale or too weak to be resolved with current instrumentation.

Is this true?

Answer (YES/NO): NO